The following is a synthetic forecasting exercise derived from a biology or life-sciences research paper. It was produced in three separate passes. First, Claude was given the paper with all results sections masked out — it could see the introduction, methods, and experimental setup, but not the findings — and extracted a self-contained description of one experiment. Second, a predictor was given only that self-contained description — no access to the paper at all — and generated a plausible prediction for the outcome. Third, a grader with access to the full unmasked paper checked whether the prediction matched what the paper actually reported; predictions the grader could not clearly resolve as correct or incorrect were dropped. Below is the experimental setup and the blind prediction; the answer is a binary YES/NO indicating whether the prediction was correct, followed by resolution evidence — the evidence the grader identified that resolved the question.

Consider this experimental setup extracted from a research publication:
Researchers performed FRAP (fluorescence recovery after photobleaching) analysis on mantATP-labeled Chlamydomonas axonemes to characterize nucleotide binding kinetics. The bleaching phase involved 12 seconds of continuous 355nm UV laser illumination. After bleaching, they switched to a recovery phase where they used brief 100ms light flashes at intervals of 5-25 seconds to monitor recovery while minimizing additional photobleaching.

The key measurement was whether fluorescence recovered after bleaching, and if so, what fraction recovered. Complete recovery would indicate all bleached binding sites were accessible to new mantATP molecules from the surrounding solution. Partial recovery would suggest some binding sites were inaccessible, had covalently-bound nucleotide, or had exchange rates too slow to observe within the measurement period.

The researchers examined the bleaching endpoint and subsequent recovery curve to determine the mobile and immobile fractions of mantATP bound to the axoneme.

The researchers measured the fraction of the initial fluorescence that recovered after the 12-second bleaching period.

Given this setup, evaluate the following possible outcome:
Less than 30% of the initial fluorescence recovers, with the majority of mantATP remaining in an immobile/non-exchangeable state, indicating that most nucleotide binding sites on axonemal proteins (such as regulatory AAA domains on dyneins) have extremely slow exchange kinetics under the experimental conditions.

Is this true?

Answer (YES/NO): NO